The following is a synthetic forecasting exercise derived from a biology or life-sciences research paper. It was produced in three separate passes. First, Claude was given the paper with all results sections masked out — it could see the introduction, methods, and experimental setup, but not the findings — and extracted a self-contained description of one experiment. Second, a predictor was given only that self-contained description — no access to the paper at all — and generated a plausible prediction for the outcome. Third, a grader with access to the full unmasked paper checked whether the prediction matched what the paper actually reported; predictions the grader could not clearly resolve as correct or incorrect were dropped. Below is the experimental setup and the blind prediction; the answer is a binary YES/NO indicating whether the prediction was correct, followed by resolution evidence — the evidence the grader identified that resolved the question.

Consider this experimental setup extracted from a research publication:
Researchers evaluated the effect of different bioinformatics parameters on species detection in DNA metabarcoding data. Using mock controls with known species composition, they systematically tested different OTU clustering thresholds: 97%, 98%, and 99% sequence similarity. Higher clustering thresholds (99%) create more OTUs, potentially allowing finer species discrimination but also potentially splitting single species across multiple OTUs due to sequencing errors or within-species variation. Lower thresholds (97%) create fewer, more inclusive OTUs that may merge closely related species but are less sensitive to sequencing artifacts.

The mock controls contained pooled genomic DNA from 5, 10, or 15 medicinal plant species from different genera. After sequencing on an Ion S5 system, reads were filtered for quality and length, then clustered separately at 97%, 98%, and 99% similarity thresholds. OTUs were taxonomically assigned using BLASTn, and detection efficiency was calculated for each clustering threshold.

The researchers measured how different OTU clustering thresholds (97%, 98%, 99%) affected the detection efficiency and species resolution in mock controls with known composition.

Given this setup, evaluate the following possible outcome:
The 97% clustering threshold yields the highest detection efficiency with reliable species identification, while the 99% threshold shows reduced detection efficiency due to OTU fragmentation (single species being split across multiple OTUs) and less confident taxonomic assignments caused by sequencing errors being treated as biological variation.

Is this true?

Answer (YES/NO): NO